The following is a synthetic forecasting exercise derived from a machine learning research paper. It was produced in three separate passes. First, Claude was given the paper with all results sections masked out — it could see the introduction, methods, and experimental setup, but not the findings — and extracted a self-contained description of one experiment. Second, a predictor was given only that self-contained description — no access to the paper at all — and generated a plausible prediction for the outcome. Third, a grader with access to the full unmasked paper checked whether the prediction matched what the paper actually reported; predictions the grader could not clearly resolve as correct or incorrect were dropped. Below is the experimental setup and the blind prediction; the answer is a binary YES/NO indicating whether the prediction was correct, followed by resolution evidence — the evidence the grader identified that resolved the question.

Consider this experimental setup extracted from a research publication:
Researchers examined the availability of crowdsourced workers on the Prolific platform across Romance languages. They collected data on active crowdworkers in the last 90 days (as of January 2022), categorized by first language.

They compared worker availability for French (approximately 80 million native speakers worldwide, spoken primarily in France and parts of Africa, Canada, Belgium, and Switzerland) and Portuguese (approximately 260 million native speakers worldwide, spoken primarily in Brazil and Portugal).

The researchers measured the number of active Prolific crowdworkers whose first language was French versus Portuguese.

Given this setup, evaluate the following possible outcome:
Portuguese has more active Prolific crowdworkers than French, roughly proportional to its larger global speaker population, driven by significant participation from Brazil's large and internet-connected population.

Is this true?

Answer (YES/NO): NO